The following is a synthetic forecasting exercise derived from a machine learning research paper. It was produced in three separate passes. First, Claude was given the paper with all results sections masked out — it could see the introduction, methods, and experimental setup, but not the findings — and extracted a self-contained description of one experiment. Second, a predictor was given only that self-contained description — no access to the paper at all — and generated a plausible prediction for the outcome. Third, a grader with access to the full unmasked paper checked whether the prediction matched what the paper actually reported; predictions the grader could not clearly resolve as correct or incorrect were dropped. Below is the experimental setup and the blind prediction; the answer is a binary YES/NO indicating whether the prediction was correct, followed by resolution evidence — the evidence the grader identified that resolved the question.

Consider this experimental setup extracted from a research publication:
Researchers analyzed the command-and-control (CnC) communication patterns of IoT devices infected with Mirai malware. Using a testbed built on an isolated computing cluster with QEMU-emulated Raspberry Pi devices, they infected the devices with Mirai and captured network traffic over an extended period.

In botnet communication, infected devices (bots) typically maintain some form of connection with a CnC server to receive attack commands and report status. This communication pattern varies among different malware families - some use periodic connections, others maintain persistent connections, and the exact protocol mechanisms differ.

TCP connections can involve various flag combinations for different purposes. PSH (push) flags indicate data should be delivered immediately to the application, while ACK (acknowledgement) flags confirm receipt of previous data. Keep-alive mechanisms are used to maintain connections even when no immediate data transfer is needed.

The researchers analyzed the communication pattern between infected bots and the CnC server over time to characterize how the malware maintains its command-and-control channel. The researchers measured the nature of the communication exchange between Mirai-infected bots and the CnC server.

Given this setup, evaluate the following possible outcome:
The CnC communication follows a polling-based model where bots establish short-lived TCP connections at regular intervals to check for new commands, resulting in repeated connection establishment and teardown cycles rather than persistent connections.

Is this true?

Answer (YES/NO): NO